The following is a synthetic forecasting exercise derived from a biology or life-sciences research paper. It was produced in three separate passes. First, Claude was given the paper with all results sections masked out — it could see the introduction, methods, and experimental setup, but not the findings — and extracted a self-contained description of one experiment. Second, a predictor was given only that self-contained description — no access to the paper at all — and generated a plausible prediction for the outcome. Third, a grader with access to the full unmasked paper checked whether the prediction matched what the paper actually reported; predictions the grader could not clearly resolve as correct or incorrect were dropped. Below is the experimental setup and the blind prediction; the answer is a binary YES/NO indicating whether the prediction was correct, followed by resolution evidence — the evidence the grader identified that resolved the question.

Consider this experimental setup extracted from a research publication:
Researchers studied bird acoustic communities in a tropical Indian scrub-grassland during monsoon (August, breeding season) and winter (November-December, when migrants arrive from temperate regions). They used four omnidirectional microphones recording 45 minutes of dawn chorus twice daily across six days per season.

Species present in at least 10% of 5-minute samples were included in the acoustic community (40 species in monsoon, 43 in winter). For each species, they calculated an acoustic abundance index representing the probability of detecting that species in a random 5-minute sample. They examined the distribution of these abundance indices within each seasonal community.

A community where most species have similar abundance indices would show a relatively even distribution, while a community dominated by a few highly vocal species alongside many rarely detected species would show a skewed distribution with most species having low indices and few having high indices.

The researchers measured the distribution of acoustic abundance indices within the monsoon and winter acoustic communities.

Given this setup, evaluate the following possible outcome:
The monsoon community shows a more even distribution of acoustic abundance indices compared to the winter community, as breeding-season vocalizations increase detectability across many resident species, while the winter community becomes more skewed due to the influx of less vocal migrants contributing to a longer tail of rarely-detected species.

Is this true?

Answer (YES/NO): NO